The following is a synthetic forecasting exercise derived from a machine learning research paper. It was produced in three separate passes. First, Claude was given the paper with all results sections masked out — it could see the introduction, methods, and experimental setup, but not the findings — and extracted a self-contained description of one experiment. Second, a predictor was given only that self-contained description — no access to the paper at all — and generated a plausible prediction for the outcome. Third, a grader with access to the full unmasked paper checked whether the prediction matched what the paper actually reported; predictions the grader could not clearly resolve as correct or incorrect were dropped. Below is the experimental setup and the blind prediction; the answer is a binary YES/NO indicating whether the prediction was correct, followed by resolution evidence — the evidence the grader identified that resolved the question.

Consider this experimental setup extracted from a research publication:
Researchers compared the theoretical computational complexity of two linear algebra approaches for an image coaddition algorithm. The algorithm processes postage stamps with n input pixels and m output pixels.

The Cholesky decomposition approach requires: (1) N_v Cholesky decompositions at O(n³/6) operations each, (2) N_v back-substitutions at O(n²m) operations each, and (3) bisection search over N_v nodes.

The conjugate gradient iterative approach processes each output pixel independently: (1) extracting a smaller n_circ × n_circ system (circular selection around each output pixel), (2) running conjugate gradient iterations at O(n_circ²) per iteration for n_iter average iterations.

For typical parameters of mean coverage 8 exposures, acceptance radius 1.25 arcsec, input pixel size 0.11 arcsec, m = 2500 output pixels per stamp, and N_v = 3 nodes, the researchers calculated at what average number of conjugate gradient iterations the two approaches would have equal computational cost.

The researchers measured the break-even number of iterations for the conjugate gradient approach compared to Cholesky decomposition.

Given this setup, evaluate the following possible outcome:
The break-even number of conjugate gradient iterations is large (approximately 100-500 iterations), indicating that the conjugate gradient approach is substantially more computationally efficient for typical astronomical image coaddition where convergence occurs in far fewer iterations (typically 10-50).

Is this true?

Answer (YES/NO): NO